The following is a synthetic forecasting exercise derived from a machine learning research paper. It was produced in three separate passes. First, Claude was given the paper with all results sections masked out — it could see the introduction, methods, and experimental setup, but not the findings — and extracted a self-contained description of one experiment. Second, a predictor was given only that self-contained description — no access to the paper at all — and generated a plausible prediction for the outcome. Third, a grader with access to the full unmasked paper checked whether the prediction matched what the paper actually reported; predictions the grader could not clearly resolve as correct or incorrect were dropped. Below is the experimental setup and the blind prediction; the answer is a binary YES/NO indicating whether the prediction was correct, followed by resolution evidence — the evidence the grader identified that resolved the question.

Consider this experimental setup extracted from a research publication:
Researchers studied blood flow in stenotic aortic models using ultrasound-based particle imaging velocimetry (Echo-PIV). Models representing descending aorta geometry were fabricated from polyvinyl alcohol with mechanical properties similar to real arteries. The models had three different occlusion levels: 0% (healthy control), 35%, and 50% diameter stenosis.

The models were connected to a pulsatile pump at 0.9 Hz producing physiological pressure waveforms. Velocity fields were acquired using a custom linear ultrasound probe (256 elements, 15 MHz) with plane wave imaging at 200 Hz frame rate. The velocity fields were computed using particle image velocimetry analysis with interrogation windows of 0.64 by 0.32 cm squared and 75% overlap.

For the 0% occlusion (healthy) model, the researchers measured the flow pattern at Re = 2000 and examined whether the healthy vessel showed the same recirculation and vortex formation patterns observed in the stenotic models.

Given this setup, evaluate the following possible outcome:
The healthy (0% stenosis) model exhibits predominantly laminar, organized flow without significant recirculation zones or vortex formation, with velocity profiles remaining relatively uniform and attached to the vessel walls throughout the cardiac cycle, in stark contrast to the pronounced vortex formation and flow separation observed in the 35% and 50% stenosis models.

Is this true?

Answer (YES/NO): YES